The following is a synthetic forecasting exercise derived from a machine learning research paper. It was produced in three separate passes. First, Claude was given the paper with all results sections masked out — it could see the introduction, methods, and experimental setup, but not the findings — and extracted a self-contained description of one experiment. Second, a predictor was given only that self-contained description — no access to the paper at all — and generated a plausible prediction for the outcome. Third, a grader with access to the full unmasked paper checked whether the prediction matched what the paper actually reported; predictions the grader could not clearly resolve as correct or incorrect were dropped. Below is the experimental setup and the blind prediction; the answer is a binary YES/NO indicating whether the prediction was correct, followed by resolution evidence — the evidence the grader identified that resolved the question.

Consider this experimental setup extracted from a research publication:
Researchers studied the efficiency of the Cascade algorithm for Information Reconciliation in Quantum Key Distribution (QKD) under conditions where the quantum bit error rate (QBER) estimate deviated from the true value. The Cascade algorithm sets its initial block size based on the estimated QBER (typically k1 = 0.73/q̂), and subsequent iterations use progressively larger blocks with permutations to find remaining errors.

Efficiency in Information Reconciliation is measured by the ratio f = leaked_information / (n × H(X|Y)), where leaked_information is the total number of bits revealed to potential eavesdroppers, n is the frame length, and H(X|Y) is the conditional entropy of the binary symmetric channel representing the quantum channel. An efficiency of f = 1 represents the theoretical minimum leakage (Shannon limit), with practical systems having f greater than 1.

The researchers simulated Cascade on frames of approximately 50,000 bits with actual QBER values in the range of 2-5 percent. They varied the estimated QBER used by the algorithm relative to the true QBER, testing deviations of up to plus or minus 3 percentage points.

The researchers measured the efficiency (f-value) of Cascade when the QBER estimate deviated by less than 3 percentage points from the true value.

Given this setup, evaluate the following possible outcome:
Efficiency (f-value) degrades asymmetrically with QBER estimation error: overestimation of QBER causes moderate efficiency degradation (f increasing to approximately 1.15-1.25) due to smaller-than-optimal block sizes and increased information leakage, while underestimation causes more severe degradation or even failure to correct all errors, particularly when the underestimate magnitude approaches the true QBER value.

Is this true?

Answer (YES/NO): NO